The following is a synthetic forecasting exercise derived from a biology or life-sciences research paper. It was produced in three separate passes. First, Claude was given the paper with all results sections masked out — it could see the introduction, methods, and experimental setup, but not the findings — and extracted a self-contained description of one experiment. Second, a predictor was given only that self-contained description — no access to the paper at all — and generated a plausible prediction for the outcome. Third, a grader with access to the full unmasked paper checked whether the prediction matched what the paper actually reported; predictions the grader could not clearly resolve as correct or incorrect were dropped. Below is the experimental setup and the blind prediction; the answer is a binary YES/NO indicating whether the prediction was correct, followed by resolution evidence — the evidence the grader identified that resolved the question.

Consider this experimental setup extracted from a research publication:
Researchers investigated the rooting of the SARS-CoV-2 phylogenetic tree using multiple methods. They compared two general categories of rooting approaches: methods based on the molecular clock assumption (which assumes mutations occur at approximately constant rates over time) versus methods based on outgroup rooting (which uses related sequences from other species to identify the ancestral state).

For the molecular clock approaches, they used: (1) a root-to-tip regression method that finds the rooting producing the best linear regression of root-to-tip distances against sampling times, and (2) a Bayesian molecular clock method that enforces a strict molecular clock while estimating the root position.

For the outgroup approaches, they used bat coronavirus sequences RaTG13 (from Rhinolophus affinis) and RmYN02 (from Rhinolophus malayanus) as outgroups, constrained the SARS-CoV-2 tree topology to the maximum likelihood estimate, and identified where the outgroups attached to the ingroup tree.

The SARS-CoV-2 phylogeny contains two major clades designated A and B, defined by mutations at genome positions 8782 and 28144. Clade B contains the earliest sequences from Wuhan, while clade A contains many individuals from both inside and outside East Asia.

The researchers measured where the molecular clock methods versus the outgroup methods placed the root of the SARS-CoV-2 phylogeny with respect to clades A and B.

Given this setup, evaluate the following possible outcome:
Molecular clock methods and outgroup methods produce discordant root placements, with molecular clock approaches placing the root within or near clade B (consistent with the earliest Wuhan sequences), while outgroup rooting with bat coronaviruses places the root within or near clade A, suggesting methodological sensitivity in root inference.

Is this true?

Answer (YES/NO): YES